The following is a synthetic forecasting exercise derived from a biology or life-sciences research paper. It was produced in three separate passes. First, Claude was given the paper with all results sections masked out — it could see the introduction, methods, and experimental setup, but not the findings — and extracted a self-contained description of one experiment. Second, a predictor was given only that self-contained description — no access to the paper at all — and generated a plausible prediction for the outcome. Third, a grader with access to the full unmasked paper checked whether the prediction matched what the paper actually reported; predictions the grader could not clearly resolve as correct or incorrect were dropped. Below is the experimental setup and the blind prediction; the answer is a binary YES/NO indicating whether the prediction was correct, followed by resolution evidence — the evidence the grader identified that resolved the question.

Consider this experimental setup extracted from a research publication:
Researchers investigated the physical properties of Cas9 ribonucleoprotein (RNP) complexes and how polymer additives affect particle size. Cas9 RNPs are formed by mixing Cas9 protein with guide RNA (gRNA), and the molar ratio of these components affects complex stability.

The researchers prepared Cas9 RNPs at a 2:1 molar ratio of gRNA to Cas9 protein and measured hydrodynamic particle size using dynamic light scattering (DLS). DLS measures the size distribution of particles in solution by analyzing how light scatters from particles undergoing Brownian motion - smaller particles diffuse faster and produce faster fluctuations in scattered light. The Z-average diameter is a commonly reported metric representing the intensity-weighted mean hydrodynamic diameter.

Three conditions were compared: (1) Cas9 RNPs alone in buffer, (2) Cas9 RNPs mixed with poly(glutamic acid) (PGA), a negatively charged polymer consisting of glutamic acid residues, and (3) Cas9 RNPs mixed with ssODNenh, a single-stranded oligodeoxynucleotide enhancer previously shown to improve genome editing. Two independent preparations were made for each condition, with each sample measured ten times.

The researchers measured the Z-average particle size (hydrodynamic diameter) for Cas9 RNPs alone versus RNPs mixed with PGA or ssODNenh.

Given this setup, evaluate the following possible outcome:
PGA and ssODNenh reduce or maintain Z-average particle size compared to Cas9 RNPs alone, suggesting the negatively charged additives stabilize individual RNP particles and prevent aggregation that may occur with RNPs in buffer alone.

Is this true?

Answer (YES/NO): YES